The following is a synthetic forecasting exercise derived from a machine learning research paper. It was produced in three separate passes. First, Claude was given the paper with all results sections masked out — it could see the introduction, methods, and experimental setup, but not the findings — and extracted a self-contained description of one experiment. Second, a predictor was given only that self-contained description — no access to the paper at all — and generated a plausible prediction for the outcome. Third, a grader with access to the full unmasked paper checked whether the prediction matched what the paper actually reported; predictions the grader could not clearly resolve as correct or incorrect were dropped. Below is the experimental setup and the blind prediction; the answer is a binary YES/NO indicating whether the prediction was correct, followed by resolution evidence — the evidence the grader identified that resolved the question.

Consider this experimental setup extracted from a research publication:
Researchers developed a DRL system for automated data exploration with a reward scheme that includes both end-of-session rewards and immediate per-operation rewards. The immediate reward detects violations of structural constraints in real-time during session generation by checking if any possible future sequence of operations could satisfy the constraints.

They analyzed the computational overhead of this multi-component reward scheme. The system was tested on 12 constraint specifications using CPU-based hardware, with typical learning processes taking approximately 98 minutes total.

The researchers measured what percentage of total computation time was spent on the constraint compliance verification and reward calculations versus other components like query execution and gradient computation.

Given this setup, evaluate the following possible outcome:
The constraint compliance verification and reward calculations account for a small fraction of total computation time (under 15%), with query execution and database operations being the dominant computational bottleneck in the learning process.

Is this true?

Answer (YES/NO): YES